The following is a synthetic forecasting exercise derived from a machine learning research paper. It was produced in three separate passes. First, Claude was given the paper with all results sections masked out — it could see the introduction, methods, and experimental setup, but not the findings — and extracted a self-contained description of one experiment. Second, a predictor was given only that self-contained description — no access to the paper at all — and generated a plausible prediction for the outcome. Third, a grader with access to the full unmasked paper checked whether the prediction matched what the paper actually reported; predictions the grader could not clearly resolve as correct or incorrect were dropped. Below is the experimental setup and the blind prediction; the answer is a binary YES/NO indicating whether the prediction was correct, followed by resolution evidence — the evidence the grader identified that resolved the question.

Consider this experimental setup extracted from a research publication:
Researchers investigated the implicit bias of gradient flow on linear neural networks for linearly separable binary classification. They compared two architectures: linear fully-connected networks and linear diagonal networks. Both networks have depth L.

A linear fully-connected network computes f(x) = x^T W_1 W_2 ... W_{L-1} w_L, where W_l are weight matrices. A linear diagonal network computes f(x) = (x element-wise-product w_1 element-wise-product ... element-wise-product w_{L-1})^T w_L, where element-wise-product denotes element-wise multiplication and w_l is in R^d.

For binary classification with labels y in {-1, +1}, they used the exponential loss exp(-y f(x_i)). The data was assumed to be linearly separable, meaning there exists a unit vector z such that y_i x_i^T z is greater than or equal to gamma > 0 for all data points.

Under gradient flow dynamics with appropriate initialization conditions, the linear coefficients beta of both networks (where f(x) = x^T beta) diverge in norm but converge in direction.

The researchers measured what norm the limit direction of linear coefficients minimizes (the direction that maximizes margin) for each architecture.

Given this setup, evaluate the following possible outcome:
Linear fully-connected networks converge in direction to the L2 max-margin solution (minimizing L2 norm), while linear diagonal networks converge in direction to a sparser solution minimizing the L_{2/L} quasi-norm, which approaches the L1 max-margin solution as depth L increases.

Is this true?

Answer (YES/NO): NO